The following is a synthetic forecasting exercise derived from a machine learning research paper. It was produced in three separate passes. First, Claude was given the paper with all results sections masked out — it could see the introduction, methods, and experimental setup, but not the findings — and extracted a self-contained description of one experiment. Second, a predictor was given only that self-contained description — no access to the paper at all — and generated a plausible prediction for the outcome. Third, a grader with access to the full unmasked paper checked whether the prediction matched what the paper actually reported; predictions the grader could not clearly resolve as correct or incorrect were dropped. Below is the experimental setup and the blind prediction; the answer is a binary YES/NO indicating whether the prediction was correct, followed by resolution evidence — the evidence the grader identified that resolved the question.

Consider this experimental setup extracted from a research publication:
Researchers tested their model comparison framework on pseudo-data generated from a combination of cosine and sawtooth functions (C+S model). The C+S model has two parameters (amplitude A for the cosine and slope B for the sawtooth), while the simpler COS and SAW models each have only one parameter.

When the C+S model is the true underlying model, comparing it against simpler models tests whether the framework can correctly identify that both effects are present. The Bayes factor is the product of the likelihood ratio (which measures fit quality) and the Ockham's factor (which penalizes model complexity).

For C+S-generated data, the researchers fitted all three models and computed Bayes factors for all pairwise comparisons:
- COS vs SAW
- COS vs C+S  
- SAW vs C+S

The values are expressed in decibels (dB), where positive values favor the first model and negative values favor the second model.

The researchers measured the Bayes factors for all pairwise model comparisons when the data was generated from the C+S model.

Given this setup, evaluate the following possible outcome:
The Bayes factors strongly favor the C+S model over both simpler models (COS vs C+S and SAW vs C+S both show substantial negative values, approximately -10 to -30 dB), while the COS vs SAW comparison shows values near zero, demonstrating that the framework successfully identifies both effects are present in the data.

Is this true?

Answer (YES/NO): NO